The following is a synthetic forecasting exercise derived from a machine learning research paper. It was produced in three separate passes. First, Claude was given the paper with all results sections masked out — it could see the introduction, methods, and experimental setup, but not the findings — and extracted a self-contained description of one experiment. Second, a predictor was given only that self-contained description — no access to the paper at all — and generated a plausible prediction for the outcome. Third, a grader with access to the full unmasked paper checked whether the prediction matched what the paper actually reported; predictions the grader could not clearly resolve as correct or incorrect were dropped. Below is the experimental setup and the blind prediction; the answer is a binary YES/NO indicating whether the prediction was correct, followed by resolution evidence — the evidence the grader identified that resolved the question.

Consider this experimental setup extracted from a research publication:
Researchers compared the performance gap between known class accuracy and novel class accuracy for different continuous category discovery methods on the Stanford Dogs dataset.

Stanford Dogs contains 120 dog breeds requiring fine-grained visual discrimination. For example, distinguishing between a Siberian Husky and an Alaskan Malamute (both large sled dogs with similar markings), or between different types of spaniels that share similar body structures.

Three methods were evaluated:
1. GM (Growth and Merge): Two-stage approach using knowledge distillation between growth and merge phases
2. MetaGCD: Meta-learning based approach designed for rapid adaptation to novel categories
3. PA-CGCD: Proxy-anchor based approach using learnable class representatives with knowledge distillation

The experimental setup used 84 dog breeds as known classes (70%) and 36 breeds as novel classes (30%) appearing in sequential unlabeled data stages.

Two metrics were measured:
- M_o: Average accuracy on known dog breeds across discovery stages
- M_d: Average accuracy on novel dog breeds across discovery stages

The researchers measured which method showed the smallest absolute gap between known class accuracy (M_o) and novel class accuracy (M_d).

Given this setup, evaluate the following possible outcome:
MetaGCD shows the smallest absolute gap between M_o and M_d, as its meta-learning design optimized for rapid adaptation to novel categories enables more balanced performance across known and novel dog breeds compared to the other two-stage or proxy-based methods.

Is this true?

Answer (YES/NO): NO